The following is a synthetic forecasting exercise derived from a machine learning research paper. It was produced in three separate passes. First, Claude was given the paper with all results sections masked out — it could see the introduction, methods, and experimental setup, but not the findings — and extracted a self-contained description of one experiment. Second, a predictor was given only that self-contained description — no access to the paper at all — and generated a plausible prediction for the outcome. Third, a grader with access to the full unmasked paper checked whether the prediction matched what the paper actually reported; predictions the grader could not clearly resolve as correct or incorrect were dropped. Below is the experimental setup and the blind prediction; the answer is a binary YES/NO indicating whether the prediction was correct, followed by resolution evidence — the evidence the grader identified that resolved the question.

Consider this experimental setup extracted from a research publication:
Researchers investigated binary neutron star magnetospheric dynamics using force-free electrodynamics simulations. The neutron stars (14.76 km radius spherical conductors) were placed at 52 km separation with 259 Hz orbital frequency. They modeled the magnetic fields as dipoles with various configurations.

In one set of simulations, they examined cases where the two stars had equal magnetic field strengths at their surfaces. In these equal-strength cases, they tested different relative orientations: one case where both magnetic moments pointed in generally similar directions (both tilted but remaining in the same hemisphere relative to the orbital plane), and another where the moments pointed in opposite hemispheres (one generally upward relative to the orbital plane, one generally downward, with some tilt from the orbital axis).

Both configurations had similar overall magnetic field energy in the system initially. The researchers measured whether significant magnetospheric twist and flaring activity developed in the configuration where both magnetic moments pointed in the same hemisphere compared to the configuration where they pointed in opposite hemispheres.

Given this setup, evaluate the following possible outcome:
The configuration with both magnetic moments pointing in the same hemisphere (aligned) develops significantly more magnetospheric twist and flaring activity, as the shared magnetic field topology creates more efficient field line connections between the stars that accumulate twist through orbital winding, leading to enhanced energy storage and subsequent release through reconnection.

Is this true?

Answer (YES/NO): NO